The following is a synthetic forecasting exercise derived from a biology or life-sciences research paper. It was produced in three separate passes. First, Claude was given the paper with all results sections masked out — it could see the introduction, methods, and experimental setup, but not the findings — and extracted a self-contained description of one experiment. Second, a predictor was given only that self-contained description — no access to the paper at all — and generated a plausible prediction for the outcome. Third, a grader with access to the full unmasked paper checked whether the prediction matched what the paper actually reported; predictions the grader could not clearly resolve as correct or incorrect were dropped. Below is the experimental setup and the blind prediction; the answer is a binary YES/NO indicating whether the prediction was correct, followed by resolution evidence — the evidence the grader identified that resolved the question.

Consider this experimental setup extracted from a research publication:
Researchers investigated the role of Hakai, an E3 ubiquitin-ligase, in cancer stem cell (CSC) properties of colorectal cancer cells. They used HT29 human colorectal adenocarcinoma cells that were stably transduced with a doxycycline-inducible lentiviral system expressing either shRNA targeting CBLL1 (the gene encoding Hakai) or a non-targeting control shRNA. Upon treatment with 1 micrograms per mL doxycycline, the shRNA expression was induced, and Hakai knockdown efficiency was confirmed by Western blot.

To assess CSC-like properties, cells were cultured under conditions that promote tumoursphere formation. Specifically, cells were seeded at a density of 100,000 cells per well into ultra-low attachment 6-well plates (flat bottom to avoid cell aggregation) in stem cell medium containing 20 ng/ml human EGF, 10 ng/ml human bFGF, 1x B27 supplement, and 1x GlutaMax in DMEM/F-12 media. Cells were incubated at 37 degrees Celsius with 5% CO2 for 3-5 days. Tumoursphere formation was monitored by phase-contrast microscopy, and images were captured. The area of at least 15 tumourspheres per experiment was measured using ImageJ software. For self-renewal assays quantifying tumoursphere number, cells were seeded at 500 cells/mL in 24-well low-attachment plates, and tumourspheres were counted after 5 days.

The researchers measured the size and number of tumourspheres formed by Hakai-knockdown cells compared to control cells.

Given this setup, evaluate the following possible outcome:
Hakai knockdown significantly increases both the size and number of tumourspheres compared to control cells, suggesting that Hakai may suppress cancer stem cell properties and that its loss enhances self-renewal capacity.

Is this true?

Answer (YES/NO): NO